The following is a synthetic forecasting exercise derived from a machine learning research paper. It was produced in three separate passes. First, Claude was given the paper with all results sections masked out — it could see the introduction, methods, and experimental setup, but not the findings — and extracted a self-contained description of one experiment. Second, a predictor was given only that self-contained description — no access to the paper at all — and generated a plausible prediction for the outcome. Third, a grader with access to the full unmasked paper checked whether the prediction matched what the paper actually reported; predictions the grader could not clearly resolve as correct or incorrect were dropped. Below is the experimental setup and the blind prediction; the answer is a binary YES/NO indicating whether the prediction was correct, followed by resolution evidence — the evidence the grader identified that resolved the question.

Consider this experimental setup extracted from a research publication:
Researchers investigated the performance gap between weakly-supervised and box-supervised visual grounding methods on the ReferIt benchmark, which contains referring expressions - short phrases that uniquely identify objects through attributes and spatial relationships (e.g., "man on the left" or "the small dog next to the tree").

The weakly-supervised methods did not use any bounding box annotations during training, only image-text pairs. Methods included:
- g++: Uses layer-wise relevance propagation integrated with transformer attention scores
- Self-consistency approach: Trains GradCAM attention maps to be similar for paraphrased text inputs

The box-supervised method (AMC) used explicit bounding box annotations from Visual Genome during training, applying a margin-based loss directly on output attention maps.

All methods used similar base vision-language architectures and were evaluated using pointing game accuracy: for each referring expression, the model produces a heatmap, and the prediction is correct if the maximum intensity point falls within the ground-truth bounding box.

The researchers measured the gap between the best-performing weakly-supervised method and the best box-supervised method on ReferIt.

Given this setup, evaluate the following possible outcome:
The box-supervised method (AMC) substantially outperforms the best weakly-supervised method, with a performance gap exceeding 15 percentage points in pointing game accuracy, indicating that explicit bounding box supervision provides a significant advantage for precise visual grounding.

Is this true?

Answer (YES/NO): NO